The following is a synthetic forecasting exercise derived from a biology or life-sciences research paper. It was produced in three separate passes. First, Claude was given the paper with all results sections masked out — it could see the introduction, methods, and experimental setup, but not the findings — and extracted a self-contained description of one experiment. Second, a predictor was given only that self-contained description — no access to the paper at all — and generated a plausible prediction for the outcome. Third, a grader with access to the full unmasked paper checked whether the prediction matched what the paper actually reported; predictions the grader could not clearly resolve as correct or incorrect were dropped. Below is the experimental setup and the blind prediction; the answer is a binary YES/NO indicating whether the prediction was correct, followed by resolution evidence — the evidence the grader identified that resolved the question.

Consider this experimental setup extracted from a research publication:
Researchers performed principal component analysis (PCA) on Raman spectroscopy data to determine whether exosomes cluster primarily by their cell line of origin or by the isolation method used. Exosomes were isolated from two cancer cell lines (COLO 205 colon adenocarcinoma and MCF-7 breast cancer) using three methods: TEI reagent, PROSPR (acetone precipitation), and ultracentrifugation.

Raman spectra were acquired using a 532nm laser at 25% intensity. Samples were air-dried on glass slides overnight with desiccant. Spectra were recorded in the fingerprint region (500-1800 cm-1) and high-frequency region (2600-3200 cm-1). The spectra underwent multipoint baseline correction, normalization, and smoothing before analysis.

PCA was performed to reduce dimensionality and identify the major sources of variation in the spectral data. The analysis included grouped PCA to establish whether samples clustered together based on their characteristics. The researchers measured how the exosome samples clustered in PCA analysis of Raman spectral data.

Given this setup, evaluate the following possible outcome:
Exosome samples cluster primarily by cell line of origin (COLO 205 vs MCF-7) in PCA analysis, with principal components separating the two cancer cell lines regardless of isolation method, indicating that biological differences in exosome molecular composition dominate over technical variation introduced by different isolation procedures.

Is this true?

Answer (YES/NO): NO